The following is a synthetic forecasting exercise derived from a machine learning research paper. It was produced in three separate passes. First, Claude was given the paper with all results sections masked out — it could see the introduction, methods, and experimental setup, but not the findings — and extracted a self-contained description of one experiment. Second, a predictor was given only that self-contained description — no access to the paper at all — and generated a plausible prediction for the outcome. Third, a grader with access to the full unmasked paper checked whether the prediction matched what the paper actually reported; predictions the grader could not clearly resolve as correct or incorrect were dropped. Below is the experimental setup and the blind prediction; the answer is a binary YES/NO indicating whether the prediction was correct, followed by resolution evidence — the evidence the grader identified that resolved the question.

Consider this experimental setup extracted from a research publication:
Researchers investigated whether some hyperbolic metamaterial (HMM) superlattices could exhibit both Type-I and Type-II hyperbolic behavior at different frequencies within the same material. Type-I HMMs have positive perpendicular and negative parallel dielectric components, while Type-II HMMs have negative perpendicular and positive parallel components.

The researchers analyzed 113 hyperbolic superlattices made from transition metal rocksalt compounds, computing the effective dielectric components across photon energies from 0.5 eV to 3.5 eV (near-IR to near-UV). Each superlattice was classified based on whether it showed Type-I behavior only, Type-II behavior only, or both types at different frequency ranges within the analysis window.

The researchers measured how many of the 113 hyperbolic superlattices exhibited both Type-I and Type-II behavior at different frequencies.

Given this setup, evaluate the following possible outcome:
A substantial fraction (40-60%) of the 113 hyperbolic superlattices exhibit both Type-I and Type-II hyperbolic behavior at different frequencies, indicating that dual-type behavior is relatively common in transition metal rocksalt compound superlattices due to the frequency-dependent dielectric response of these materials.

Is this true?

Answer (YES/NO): NO